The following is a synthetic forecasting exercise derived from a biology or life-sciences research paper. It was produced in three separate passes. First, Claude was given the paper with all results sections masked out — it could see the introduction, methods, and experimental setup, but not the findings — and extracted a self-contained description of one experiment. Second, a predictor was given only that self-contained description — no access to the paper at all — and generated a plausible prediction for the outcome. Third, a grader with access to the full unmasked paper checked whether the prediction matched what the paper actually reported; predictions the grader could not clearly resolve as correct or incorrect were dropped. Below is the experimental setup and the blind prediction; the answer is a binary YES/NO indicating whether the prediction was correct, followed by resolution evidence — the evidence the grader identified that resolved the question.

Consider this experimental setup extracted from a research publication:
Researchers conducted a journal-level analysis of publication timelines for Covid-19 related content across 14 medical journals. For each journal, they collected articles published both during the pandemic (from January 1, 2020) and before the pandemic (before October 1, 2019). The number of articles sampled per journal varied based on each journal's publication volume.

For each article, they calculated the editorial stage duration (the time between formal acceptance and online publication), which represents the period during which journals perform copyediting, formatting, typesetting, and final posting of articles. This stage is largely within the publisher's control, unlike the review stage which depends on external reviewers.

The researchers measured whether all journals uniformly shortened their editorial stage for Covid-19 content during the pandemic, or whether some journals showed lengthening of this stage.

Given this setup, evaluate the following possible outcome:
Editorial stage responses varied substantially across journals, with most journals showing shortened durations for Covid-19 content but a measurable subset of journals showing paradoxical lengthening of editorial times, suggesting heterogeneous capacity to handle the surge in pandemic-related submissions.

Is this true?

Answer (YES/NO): YES